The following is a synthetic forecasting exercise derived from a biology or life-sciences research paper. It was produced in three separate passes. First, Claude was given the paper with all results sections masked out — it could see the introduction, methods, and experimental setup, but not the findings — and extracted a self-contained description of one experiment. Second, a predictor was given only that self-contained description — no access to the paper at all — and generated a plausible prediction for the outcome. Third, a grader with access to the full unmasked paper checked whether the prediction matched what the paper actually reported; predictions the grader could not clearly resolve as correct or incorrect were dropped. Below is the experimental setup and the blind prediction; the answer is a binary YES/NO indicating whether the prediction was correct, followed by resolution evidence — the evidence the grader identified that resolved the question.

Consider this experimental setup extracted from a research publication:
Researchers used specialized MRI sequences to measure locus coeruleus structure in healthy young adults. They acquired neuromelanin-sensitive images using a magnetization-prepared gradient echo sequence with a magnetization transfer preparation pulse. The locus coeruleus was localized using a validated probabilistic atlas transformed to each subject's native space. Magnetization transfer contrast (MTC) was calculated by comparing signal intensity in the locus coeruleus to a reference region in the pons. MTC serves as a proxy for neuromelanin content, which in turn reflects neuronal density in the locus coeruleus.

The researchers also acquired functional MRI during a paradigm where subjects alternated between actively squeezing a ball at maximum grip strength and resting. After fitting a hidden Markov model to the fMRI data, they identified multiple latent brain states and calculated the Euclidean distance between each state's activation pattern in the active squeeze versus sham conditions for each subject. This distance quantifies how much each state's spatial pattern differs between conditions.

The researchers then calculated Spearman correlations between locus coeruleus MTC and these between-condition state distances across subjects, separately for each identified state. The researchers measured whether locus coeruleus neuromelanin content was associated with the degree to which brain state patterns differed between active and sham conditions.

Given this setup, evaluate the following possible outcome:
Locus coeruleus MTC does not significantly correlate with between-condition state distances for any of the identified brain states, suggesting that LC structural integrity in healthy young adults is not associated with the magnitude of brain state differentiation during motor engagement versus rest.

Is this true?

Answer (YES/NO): NO